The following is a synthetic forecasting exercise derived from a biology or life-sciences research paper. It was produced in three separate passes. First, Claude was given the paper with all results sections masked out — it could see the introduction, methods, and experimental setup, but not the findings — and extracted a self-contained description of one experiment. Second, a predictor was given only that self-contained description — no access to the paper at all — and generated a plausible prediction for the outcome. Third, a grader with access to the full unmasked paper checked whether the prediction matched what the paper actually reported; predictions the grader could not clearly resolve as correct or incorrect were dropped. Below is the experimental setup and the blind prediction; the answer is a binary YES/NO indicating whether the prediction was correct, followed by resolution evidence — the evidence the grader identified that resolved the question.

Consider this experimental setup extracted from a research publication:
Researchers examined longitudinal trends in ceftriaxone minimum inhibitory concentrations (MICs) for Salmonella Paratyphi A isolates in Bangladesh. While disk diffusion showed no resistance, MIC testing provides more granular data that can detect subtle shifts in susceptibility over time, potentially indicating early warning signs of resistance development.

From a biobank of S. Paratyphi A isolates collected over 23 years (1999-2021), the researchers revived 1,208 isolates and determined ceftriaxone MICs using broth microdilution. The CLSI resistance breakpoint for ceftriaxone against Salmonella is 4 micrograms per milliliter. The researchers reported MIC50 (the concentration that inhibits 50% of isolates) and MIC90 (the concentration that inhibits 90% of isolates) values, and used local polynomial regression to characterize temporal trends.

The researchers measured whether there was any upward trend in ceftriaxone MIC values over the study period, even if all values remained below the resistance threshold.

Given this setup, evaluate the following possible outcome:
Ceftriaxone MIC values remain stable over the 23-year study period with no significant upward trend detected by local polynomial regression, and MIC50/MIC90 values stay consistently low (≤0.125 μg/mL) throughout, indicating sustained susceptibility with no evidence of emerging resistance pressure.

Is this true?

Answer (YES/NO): NO